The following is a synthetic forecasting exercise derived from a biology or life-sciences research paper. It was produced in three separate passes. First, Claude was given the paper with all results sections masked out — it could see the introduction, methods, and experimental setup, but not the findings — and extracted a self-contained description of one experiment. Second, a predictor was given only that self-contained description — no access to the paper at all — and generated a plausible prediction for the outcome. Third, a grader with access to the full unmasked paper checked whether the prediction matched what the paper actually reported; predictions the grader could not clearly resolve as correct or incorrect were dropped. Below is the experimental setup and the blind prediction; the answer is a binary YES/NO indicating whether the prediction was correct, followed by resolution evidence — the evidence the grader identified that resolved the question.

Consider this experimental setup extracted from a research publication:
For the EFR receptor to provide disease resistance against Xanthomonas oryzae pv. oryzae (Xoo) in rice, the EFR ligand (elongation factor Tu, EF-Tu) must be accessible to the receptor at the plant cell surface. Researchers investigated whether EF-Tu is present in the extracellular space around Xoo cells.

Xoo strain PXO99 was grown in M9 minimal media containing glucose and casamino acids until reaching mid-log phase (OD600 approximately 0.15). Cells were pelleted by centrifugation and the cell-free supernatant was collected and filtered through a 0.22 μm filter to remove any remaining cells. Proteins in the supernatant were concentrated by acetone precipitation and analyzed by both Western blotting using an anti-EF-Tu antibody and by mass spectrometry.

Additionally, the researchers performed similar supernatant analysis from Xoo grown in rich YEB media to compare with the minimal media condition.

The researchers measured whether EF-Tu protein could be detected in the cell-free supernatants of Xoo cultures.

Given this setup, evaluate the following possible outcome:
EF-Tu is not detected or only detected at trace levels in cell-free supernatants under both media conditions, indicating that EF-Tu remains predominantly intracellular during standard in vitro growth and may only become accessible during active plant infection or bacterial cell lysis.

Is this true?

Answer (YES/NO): NO